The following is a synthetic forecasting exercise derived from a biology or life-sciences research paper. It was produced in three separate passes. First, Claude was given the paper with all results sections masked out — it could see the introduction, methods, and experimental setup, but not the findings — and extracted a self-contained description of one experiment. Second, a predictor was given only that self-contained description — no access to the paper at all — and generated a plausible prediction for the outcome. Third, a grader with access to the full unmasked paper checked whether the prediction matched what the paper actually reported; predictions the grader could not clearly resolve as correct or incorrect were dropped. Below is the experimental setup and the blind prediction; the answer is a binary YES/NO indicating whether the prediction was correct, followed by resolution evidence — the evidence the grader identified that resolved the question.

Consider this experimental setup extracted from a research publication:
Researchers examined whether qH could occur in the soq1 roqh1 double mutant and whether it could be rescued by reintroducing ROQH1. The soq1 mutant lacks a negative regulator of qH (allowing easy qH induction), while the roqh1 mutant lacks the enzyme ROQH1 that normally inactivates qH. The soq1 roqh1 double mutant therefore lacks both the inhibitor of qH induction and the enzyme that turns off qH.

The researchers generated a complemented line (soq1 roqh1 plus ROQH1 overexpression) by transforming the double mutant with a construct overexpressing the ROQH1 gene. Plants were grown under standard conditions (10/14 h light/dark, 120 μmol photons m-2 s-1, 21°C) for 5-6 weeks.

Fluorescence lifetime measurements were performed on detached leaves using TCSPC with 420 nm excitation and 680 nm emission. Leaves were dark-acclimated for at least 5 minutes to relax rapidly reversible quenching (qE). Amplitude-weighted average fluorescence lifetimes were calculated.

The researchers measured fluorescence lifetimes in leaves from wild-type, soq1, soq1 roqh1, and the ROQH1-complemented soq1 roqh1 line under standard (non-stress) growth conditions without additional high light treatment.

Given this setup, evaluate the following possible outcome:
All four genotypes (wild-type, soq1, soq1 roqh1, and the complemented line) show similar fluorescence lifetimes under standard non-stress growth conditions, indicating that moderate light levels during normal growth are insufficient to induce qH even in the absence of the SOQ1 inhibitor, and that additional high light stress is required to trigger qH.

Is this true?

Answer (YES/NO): NO